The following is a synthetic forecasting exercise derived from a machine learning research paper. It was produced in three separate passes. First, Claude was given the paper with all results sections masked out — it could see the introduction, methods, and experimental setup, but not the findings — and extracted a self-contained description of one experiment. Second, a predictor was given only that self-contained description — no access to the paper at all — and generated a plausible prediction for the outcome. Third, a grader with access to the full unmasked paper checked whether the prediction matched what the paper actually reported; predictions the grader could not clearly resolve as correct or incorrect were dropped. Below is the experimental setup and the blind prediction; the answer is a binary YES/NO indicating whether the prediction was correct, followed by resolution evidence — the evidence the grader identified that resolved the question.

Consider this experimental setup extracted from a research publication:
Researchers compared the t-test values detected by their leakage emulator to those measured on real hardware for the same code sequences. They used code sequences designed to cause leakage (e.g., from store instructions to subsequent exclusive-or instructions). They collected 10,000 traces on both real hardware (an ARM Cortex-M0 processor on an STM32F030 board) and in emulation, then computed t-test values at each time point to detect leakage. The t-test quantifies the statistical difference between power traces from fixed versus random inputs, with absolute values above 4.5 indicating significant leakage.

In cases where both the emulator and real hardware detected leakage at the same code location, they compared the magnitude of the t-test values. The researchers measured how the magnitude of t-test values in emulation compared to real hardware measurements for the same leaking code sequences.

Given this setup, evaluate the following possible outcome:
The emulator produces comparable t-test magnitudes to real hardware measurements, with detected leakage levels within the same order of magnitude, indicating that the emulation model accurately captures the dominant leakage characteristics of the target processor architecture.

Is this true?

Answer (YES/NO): NO